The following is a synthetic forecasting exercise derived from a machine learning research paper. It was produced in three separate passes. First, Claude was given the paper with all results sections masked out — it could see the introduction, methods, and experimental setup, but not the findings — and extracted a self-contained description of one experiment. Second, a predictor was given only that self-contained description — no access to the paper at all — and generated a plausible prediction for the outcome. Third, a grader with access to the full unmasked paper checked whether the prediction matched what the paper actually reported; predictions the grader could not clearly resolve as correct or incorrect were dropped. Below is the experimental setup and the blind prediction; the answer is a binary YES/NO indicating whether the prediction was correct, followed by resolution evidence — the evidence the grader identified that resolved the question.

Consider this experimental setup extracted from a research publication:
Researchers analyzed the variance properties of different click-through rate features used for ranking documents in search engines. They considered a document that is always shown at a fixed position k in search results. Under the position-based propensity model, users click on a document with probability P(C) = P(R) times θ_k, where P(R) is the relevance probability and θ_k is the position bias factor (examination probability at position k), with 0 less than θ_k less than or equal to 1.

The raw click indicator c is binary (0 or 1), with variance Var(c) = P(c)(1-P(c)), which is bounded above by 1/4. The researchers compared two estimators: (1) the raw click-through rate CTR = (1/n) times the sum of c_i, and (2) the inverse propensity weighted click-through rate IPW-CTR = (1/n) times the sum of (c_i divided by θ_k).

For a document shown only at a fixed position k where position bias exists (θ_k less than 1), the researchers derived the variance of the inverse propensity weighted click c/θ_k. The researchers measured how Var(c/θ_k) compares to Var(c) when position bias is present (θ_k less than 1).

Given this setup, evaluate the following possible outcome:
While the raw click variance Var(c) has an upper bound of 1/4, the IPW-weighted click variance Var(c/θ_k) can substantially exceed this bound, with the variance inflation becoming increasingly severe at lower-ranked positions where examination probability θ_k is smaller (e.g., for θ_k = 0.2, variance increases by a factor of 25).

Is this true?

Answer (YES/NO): YES